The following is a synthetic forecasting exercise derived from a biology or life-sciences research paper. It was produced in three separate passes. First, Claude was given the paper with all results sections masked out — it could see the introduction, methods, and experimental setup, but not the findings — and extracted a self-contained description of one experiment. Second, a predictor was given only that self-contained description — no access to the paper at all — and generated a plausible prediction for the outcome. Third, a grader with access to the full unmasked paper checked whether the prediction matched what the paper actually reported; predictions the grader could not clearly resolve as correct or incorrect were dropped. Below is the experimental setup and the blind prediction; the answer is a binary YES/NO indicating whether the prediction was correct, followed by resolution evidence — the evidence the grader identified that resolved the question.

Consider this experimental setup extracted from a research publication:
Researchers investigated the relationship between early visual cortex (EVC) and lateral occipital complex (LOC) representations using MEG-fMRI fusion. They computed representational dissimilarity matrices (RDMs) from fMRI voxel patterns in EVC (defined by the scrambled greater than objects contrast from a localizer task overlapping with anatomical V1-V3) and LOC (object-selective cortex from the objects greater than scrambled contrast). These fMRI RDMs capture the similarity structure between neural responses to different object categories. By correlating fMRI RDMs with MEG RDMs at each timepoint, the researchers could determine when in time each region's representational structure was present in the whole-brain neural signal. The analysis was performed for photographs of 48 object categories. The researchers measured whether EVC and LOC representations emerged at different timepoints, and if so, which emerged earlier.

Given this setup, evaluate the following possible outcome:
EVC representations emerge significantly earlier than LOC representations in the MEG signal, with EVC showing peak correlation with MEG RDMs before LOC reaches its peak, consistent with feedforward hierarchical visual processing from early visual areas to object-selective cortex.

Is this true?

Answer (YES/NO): YES